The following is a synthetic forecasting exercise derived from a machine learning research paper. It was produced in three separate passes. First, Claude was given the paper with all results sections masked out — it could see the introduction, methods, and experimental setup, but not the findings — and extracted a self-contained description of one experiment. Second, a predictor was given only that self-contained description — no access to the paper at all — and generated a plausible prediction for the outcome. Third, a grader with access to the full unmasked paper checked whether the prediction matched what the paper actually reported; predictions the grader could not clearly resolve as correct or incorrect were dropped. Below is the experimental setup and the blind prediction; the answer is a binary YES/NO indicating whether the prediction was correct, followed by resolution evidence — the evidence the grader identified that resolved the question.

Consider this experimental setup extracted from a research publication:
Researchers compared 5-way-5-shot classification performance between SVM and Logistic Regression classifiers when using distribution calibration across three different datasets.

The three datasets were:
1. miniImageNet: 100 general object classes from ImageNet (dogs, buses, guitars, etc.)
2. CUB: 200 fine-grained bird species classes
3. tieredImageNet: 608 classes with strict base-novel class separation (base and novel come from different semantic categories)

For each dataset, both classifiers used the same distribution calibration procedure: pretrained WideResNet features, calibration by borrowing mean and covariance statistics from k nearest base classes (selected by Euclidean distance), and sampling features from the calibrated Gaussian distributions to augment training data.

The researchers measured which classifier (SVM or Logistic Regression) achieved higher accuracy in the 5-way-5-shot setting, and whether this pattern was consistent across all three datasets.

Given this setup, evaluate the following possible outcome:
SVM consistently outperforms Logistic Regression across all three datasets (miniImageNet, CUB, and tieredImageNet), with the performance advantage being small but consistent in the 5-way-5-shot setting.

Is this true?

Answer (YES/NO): NO